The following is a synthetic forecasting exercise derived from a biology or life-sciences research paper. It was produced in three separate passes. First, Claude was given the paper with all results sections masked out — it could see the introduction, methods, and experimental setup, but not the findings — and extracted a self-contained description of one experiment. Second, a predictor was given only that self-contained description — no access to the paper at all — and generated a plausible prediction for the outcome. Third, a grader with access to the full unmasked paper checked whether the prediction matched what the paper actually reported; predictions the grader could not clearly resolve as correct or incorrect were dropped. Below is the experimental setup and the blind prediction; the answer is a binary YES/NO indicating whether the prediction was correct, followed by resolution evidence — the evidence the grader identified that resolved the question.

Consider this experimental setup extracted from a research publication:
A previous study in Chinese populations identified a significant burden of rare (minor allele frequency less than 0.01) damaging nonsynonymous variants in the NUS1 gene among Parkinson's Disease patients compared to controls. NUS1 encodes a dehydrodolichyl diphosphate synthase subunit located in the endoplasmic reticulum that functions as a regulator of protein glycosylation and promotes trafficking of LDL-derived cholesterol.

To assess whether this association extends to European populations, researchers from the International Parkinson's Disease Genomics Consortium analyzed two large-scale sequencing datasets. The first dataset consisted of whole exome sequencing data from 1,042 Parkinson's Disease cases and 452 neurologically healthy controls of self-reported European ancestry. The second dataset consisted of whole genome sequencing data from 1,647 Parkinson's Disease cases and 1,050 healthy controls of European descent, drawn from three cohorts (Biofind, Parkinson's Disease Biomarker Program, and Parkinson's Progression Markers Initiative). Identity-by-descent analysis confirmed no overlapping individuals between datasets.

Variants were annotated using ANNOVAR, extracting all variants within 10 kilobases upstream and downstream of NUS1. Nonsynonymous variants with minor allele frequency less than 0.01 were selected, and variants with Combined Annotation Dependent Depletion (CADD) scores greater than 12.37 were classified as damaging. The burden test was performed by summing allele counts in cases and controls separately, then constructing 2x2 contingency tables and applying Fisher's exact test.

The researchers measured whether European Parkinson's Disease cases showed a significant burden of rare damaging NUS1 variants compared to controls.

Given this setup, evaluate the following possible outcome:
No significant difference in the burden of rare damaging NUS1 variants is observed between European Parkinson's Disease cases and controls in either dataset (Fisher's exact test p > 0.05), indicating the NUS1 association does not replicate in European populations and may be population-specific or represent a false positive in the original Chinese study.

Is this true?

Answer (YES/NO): YES